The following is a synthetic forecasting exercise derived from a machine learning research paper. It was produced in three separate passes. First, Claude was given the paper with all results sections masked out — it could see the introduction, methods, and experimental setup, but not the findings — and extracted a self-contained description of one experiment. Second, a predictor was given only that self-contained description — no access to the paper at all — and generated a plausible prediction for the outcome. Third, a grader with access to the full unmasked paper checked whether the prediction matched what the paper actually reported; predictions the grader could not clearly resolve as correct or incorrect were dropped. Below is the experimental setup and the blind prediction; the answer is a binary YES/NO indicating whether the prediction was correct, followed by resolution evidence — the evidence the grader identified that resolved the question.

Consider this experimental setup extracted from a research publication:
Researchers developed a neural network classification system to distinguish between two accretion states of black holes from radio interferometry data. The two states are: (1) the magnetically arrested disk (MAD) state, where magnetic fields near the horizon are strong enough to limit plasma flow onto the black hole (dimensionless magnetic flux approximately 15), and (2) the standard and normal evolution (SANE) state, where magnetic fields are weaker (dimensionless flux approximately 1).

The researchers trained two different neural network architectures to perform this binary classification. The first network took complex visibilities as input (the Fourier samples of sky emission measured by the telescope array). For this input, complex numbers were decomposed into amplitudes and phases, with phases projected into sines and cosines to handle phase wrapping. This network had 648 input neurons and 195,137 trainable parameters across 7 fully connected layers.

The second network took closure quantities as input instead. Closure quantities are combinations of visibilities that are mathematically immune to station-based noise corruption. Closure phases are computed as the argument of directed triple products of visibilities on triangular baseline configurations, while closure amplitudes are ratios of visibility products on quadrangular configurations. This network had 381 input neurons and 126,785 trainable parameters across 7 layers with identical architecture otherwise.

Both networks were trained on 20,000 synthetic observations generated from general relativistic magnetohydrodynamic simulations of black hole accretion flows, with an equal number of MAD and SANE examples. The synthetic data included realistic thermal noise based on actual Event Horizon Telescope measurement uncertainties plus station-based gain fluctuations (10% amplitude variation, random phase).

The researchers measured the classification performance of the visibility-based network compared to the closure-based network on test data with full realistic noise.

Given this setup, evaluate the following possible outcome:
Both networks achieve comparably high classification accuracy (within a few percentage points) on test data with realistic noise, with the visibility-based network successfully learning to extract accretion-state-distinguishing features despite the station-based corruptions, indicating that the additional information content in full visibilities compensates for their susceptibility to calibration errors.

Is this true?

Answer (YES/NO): NO